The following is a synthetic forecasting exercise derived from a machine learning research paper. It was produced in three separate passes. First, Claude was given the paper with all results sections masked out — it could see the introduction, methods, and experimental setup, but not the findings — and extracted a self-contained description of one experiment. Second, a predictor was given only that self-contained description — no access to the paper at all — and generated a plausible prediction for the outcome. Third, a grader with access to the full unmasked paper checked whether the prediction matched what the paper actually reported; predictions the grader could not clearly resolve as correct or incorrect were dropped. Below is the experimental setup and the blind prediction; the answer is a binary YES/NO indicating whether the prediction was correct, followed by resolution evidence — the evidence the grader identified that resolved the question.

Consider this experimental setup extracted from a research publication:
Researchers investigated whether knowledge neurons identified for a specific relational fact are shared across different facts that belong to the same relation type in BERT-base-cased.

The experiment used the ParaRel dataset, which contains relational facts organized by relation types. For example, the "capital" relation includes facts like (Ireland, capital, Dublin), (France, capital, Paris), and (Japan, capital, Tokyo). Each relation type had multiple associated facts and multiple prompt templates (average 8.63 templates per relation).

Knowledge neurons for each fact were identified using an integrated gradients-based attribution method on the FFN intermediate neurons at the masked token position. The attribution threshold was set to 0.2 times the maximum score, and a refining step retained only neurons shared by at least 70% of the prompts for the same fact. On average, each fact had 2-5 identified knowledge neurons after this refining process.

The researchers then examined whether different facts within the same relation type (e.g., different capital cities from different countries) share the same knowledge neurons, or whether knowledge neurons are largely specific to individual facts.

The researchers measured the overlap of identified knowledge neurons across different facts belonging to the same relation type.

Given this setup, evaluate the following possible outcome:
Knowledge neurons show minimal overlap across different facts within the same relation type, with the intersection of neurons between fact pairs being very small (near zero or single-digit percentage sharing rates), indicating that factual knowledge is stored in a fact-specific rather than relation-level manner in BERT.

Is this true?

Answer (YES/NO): NO